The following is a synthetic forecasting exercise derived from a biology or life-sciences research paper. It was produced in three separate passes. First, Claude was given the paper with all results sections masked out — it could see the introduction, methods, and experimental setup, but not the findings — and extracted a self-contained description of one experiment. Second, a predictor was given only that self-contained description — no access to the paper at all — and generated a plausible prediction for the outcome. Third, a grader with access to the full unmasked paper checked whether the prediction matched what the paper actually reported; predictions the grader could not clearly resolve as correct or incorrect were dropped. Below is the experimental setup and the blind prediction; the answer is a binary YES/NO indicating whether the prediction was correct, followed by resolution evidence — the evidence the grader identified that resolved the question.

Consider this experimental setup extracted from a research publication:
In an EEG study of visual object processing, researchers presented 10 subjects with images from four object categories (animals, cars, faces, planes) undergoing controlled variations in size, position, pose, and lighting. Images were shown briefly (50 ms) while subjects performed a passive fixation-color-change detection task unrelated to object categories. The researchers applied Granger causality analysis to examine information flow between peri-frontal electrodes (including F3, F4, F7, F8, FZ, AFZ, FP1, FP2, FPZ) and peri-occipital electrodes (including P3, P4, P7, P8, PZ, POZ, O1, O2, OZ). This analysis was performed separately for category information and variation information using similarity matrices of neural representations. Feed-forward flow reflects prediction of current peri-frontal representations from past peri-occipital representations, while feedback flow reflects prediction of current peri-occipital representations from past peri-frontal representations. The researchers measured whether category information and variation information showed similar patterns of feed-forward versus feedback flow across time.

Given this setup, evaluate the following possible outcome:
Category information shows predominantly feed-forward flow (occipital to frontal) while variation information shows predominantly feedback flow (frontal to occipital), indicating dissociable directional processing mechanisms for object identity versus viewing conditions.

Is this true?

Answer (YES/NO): NO